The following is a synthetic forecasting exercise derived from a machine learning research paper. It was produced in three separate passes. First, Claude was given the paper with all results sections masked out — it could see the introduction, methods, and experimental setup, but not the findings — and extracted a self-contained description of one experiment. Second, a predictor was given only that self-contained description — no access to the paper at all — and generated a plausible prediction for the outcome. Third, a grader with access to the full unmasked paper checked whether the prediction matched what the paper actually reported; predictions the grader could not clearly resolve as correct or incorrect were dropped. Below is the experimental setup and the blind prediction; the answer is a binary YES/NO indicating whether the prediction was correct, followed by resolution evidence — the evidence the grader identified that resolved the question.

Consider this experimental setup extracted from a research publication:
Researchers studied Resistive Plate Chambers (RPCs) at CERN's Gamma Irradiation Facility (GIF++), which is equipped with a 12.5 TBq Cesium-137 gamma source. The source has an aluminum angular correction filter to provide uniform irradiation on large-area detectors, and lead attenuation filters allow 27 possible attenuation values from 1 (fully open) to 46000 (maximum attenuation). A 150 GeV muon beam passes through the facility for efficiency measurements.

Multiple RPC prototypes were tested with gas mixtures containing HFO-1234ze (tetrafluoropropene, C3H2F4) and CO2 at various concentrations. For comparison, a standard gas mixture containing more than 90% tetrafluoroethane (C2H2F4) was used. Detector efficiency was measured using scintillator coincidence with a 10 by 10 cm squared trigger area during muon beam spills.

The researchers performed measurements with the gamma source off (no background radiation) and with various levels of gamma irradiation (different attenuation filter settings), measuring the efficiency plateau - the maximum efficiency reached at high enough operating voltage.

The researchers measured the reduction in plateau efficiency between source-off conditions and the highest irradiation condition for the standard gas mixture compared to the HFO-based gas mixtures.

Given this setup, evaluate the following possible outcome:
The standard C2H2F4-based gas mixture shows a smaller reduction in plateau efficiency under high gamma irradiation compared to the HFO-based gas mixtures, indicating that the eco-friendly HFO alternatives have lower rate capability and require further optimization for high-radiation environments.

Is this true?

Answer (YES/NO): YES